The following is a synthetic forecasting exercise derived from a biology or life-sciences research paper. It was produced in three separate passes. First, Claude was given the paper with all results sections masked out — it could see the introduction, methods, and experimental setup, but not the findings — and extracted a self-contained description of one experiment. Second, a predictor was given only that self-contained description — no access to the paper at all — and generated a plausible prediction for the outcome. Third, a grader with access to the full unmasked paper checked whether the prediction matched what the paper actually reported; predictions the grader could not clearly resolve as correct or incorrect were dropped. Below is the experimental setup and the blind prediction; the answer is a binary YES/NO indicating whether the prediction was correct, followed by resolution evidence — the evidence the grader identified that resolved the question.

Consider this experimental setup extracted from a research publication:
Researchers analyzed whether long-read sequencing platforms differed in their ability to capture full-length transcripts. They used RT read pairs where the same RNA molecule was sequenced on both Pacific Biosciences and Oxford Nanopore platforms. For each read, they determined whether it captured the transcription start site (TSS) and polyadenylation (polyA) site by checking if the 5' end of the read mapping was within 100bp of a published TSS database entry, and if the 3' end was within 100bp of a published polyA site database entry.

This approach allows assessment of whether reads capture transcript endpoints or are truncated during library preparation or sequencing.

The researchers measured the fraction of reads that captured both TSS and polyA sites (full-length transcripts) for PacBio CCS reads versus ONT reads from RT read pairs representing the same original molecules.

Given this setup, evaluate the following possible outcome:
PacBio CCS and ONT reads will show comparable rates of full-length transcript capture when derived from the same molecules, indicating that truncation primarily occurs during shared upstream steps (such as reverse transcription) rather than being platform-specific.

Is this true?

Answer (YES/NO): NO